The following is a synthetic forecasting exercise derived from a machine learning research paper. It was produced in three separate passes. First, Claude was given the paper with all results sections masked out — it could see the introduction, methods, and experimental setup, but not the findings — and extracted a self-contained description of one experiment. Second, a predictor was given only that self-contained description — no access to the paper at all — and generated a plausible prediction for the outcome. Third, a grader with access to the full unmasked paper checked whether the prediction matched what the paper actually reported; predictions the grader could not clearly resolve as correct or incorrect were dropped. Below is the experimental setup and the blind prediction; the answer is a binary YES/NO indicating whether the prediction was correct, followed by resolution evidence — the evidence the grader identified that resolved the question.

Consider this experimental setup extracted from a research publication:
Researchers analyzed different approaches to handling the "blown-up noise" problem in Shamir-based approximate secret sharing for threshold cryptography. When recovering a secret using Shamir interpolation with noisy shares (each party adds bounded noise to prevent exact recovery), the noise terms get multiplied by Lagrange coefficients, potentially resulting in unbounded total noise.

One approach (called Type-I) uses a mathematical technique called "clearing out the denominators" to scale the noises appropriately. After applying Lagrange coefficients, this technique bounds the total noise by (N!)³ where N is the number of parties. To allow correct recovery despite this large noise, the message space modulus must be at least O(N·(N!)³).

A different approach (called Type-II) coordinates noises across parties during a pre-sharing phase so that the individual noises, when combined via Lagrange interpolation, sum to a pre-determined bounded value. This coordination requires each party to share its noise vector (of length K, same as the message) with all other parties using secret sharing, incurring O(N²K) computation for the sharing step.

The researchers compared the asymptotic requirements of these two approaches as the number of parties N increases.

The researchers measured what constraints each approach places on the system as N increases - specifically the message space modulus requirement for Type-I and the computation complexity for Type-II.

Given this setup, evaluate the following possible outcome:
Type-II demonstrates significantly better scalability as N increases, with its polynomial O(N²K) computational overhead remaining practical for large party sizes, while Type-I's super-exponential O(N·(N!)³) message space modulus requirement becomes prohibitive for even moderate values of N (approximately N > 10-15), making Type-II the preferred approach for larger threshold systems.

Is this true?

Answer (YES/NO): NO